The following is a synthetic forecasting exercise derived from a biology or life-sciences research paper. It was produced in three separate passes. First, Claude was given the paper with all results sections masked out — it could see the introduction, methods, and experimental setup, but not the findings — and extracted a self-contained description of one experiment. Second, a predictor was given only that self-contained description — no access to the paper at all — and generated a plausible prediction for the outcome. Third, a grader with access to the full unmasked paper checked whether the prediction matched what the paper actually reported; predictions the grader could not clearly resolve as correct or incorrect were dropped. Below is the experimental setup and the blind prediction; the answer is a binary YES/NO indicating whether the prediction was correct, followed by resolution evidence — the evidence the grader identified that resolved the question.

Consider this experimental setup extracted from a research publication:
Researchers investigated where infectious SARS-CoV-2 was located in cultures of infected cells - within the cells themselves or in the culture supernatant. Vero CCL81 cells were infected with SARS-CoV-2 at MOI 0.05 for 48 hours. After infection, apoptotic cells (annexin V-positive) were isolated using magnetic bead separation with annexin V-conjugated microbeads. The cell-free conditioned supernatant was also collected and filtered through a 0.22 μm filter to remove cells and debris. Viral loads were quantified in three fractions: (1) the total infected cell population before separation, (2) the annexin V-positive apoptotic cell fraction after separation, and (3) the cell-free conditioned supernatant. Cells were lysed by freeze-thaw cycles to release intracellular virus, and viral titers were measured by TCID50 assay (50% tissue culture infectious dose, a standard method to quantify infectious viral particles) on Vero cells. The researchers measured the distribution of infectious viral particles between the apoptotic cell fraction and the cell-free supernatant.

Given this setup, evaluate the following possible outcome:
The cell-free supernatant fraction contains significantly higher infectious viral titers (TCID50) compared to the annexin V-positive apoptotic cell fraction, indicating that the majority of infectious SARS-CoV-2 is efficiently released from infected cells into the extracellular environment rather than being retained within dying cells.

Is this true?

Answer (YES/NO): NO